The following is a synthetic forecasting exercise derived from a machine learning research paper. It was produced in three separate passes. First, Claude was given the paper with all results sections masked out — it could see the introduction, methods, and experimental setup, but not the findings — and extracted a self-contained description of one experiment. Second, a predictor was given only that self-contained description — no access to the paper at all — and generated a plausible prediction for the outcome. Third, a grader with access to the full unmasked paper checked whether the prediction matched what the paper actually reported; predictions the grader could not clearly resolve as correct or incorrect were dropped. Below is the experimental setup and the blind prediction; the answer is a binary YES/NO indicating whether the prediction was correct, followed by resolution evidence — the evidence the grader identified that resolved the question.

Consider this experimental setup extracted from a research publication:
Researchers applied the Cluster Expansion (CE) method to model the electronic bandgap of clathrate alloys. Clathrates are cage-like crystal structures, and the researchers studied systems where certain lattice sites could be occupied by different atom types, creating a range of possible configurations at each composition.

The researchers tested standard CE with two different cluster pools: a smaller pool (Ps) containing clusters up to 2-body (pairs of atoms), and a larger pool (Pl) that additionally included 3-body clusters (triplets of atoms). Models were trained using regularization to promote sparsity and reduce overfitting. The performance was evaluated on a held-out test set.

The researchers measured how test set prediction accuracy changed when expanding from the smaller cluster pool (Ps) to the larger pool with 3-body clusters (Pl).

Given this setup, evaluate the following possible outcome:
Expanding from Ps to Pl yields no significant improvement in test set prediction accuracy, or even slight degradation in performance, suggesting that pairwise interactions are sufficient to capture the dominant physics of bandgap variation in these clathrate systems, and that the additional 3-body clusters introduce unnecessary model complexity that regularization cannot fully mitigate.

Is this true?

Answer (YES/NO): YES